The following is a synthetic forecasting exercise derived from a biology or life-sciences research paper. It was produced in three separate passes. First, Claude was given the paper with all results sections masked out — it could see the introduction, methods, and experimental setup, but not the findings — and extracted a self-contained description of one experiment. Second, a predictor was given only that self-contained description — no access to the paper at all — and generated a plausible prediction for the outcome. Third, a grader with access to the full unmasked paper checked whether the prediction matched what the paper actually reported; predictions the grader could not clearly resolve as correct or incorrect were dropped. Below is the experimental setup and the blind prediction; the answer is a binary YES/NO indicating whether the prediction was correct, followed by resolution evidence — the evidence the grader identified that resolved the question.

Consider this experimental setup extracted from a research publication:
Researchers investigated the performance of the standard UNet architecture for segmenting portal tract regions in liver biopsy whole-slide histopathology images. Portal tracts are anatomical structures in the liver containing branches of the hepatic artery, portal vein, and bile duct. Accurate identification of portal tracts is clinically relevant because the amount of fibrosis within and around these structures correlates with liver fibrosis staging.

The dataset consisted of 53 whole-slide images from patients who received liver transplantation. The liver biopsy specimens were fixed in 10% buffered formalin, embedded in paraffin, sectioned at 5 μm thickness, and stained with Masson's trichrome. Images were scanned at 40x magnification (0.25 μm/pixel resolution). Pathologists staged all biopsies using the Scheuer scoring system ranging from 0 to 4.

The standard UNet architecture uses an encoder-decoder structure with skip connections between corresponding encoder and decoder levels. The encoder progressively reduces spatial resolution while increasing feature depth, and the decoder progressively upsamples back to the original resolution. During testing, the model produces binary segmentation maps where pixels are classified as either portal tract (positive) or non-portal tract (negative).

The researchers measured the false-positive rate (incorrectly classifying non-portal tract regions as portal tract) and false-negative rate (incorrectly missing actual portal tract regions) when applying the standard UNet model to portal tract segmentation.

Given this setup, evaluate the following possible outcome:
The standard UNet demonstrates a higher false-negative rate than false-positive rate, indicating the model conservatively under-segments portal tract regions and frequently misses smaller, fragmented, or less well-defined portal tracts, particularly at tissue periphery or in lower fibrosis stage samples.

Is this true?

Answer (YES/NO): NO